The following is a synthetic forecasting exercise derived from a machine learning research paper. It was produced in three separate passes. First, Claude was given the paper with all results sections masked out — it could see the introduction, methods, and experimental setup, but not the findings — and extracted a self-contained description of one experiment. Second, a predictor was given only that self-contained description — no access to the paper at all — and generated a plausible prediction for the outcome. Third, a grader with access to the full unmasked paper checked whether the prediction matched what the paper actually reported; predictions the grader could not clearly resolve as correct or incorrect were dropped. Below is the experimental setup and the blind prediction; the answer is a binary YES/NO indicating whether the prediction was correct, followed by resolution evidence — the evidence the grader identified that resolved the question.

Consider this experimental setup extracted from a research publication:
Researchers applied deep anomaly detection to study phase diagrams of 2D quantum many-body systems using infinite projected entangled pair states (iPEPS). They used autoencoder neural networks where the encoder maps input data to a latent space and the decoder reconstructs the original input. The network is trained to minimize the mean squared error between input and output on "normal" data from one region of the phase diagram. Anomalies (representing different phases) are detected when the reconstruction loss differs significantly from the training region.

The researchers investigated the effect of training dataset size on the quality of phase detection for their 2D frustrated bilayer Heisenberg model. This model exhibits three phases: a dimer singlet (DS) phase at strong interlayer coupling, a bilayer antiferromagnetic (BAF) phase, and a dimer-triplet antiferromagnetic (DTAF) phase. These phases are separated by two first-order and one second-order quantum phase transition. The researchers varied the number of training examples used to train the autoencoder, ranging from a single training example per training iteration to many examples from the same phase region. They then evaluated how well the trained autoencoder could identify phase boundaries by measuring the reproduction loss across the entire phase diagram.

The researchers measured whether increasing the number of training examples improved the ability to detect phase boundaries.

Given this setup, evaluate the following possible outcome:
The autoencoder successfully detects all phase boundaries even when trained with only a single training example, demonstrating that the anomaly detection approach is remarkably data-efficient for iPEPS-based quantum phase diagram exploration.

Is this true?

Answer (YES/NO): YES